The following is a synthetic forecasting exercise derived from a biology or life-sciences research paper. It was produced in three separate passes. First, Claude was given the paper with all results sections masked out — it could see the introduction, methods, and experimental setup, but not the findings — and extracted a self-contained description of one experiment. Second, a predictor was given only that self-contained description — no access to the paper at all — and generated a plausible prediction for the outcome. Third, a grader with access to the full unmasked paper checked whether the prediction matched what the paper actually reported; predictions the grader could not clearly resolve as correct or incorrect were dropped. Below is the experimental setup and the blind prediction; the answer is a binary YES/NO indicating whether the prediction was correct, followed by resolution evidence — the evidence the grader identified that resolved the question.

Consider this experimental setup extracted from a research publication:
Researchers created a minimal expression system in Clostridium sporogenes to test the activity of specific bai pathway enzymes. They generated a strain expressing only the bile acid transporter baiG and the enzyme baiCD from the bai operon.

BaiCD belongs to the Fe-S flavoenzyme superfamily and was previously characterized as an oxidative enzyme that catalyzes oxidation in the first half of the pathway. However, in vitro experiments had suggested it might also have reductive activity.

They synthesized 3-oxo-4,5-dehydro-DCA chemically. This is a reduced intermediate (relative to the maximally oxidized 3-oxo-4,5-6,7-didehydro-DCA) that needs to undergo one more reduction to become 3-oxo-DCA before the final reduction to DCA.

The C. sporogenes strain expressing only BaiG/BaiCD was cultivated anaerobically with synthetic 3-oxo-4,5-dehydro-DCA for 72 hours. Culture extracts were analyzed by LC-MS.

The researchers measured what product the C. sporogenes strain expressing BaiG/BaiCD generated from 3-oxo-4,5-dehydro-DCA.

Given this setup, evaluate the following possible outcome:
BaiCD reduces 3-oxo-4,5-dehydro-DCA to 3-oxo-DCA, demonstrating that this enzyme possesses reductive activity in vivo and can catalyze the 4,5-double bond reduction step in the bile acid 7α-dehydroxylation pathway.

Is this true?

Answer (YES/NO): YES